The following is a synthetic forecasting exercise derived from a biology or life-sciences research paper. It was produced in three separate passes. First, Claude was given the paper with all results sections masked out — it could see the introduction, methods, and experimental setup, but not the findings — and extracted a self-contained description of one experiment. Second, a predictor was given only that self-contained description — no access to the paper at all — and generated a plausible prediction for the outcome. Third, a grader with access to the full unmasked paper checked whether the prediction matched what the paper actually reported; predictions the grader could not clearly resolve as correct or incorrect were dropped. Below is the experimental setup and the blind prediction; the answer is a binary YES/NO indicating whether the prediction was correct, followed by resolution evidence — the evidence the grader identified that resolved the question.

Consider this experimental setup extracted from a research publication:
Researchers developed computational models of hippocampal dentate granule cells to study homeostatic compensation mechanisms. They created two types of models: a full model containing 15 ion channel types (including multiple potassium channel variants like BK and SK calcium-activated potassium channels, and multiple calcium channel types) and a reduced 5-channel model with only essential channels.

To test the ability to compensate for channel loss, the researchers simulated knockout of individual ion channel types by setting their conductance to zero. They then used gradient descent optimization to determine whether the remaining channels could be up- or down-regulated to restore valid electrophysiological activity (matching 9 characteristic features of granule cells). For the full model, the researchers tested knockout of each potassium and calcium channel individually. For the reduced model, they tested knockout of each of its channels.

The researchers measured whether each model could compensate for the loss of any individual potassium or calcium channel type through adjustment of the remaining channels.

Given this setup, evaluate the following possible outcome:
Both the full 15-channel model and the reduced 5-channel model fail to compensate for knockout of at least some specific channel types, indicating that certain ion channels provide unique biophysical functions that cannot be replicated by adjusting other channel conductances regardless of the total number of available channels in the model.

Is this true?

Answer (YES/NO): NO